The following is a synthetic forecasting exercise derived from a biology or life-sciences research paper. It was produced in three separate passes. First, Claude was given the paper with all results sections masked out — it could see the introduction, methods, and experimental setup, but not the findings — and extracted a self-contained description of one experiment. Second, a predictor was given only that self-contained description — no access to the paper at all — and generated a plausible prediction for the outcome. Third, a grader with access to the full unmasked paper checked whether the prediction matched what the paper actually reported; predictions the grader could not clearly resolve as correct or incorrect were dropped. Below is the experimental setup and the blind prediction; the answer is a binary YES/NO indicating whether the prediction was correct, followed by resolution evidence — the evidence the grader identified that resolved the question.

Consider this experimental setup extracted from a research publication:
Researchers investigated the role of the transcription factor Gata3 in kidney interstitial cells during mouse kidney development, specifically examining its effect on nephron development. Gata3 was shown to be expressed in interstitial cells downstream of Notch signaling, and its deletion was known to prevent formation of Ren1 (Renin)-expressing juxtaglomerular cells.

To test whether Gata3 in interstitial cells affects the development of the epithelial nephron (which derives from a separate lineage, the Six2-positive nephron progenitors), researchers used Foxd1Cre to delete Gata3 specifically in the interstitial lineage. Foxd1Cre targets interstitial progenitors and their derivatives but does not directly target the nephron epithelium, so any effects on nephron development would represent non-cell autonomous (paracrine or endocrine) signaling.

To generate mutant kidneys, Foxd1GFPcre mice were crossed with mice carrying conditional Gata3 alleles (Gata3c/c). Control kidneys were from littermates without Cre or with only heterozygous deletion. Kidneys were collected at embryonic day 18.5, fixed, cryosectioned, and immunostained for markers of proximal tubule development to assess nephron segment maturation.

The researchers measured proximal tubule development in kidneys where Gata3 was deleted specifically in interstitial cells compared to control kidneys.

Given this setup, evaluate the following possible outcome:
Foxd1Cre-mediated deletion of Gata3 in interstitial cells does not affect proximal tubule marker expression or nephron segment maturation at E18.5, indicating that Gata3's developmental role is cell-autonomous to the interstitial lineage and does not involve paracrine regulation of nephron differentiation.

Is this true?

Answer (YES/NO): NO